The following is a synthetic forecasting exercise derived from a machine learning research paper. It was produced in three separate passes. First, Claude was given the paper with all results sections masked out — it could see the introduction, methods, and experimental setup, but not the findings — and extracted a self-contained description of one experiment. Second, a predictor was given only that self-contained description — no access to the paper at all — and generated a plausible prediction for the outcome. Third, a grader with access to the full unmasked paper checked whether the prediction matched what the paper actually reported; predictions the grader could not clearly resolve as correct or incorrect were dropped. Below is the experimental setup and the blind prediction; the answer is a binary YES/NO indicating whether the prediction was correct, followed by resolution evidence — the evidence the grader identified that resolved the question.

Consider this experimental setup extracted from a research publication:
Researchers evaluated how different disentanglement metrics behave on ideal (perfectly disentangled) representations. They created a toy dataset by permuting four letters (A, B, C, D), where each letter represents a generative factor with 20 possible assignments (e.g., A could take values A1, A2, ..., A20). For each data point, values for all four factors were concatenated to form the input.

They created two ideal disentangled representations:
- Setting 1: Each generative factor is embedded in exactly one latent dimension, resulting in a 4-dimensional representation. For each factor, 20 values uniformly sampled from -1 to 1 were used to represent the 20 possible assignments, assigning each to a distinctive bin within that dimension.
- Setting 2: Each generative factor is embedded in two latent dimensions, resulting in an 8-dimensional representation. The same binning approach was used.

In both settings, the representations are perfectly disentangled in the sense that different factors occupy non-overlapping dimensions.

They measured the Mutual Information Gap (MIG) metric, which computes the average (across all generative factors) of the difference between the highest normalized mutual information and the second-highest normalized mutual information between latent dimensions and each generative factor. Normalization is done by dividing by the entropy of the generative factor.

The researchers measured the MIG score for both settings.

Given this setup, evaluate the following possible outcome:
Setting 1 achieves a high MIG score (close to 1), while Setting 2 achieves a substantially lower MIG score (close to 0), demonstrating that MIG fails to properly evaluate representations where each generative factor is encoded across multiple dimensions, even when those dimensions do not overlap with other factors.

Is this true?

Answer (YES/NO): YES